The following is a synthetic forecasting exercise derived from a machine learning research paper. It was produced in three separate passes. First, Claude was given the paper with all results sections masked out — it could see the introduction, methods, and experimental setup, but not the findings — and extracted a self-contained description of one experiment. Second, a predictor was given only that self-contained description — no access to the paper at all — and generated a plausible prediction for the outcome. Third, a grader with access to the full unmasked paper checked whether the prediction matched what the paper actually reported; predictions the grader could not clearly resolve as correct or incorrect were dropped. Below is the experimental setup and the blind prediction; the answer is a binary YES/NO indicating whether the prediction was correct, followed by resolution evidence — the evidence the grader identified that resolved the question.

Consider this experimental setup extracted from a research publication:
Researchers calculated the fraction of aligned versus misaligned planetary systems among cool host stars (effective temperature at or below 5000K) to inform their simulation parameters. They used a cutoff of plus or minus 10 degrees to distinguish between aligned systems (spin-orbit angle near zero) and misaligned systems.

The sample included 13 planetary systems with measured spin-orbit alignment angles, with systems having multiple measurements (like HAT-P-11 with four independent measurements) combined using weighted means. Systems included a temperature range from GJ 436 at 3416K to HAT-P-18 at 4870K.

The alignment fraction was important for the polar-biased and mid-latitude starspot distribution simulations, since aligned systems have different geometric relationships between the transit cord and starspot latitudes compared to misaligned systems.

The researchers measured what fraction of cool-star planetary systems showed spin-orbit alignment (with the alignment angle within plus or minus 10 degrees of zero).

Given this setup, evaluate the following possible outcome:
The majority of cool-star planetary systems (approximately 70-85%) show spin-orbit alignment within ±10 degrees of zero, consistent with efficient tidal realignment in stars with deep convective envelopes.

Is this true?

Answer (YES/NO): NO